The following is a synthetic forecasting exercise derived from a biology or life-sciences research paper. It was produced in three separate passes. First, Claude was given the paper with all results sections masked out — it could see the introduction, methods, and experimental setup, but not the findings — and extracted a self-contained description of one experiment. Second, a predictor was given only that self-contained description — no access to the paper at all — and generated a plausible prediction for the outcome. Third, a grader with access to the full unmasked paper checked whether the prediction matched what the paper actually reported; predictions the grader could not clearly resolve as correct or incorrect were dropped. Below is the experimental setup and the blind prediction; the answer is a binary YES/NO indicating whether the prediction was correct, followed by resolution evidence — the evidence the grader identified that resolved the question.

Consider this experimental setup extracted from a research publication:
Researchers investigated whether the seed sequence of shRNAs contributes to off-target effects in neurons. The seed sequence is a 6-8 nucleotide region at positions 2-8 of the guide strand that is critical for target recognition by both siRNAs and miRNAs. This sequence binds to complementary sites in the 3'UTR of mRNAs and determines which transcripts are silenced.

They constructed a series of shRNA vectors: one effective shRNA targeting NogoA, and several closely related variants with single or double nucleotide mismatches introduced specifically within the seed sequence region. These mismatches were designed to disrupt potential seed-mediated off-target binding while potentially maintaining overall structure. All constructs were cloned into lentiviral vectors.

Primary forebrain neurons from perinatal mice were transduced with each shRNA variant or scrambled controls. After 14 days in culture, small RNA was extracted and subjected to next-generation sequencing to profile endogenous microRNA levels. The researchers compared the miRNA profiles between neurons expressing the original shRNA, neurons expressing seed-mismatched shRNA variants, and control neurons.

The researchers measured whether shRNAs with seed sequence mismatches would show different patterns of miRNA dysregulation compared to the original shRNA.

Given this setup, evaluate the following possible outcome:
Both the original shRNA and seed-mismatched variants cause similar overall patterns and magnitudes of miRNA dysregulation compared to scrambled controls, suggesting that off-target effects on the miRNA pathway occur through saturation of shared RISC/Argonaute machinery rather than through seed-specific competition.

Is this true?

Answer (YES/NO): NO